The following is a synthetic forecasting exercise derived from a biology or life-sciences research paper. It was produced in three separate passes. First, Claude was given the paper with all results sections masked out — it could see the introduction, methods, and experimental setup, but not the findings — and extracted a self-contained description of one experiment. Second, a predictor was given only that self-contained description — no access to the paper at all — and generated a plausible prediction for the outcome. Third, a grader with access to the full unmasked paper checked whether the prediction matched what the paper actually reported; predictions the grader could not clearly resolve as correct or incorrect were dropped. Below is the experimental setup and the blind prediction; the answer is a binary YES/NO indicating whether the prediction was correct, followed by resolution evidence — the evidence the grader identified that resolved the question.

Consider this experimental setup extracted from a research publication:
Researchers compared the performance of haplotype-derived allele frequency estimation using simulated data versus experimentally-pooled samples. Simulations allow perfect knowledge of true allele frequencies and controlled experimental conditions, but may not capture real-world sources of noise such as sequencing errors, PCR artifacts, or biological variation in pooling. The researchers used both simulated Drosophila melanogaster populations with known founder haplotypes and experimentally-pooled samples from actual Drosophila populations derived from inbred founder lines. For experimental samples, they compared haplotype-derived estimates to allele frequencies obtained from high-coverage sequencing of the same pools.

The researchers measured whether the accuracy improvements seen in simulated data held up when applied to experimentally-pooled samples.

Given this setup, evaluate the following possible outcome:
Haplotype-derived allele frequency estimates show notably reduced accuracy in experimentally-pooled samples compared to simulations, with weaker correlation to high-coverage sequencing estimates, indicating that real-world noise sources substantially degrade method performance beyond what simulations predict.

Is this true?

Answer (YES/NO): NO